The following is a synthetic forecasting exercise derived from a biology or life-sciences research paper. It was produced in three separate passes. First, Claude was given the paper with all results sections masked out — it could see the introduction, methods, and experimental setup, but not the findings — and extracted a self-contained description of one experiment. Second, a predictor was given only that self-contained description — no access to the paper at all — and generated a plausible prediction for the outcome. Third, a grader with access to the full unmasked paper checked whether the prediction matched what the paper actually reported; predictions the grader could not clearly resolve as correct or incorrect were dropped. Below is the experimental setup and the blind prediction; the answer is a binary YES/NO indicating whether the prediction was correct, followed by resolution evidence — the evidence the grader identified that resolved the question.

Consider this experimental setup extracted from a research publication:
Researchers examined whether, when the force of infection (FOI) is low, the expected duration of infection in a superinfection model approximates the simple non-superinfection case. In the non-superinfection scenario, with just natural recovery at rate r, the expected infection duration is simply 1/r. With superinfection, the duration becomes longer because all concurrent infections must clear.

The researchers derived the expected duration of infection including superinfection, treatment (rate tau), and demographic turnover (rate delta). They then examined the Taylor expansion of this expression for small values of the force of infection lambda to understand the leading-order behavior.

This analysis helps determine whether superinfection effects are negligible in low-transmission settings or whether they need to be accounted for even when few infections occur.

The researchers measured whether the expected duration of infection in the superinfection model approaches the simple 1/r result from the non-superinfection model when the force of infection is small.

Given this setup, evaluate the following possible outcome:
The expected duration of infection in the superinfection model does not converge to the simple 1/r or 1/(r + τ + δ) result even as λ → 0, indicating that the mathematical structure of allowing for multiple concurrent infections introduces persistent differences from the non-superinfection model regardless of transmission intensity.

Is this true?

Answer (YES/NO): NO